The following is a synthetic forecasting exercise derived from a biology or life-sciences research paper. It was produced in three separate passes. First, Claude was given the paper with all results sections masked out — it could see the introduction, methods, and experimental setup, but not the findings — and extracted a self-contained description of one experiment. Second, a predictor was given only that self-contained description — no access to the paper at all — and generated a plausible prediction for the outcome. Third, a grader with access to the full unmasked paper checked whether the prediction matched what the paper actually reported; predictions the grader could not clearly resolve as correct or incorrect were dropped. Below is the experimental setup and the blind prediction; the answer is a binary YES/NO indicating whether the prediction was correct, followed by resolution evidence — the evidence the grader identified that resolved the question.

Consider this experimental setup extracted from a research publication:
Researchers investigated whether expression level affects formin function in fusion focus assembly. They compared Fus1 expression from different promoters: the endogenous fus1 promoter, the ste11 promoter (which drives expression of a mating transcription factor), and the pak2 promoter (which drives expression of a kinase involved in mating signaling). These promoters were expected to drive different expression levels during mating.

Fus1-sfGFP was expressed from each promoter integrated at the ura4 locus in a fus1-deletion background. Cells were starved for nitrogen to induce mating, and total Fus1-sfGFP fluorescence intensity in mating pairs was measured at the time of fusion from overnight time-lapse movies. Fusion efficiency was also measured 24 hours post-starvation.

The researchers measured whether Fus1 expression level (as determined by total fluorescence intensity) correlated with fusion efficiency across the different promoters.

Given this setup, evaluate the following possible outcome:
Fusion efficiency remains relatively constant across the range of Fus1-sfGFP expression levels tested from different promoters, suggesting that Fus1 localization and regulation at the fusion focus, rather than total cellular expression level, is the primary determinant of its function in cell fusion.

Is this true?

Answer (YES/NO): NO